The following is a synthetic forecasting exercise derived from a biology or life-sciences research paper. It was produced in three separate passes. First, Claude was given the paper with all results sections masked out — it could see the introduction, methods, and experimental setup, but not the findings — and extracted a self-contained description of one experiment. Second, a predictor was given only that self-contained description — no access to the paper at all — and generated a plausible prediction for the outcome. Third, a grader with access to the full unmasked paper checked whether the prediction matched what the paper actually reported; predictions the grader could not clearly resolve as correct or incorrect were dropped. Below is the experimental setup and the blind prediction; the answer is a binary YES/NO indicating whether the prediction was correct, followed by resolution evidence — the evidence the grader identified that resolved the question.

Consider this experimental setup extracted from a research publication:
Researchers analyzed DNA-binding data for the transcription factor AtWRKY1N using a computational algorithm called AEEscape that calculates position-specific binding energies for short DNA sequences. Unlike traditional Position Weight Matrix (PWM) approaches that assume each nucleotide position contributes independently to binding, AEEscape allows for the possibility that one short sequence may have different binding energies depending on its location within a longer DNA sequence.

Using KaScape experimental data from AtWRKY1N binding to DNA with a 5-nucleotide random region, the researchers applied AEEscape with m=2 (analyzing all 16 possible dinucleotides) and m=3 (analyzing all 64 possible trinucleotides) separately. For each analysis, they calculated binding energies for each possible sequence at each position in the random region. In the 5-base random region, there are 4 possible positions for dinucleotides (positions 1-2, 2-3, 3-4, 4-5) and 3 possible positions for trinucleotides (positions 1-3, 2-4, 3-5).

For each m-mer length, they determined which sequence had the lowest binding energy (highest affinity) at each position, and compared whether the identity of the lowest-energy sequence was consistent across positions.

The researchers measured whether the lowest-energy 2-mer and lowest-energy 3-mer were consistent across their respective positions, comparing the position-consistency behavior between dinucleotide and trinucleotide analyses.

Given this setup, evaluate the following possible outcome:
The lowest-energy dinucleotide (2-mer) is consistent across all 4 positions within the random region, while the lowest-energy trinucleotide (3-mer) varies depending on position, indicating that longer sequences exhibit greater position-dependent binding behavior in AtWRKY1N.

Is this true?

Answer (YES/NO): NO